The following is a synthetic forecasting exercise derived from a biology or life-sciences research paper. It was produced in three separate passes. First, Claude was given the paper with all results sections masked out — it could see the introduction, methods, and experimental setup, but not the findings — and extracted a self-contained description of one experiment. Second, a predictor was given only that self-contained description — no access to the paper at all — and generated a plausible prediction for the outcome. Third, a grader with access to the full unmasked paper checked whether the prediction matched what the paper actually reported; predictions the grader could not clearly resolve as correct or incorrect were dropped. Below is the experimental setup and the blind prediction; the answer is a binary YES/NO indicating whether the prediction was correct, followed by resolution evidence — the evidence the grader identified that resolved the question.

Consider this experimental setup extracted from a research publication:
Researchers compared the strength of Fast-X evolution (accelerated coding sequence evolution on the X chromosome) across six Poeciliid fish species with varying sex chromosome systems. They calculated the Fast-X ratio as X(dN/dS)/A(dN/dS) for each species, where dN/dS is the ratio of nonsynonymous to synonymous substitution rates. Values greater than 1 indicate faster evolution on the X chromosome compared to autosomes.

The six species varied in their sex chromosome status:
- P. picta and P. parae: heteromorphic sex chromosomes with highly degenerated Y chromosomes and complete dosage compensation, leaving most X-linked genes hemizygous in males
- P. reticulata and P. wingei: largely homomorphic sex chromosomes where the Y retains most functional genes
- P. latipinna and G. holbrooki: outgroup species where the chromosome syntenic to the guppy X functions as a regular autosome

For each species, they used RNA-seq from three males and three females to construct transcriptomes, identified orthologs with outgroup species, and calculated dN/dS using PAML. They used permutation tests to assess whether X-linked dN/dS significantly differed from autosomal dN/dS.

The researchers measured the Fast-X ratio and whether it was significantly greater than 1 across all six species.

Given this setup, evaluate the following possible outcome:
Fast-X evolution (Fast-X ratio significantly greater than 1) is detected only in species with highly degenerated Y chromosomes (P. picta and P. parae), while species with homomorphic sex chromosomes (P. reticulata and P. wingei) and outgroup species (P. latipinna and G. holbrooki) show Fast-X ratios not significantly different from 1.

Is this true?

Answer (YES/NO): YES